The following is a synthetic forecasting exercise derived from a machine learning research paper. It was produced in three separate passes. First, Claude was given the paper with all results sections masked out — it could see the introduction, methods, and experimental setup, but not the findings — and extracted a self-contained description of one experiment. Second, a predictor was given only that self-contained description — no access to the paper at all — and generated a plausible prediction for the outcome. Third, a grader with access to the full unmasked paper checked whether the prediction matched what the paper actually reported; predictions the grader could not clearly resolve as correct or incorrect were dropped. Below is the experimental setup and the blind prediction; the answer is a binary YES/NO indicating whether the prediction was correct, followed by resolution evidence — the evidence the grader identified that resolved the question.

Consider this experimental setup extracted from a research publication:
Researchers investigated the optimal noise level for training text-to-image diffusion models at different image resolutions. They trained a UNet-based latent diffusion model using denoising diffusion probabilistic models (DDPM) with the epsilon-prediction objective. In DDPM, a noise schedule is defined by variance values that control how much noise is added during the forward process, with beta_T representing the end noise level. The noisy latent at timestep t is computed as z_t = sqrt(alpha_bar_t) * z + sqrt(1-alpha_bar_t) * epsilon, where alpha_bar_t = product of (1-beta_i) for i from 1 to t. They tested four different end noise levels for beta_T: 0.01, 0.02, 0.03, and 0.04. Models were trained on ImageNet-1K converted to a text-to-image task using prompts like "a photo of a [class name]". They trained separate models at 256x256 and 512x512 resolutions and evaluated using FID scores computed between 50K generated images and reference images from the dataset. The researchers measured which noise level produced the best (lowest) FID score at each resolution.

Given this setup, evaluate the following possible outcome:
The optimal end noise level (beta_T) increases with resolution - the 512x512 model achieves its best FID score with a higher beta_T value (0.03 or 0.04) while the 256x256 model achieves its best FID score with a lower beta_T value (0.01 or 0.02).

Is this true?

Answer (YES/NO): NO